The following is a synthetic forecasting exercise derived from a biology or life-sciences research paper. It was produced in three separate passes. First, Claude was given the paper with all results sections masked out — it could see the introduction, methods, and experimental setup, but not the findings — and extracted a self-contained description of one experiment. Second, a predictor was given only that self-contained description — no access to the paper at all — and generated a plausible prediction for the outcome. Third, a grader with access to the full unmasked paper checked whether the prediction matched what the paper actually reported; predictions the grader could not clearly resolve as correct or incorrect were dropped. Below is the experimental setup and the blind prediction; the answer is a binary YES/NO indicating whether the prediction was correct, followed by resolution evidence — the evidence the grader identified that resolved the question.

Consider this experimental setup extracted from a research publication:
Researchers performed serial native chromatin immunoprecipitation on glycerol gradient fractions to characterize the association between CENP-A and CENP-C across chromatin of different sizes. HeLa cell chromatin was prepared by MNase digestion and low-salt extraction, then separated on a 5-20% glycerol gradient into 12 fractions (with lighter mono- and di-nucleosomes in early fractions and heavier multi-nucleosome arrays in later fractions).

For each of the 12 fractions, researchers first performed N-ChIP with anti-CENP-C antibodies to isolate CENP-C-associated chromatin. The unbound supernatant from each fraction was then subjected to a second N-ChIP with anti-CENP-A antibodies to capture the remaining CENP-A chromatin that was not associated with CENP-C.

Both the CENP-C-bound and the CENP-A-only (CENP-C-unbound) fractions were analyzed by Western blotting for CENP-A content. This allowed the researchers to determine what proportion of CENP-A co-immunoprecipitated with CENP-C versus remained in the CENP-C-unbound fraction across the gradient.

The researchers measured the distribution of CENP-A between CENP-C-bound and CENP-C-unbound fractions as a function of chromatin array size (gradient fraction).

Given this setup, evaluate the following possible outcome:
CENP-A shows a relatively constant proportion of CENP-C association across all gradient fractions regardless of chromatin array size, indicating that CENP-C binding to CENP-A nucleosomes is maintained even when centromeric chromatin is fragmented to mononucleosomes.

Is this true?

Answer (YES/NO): NO